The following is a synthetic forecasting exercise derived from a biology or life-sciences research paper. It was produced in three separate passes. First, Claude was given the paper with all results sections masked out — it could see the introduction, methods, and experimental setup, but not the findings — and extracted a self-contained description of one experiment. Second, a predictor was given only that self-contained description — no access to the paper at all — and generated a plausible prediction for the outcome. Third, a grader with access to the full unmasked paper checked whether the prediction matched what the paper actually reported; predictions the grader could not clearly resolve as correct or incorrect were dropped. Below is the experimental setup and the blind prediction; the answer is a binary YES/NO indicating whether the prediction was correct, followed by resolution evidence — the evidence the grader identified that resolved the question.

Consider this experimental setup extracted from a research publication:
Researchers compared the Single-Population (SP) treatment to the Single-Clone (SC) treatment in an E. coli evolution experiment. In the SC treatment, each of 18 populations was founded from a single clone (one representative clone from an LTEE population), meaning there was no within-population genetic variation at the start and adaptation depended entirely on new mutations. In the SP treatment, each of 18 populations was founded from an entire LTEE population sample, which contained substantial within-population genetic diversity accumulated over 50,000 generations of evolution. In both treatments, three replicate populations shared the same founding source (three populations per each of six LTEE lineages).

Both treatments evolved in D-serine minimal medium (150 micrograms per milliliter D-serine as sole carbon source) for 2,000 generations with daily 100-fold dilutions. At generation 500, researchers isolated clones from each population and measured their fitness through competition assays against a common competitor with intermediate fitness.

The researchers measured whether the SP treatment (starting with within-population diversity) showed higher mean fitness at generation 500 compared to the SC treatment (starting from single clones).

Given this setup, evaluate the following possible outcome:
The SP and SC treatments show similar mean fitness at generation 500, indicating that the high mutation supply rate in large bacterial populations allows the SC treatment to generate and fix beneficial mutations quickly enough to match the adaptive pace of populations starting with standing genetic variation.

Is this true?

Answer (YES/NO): YES